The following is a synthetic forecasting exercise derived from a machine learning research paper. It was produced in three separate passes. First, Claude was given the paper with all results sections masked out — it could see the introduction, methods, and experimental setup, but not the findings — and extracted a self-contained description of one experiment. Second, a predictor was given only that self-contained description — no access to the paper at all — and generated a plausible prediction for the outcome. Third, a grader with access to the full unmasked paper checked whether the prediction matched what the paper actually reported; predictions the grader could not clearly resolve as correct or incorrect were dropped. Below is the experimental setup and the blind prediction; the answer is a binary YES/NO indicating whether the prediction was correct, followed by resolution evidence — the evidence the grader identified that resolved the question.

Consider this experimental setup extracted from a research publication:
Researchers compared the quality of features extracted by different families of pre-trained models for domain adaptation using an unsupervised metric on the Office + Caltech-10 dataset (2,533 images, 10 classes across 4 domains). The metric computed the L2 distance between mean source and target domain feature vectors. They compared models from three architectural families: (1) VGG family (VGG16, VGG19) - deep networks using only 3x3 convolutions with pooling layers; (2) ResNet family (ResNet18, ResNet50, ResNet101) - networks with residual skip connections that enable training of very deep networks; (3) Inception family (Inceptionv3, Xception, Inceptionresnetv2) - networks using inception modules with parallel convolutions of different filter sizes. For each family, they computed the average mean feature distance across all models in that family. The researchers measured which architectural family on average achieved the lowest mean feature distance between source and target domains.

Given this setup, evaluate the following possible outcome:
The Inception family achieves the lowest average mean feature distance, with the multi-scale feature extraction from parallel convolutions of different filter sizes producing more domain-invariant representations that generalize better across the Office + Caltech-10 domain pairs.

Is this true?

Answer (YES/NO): YES